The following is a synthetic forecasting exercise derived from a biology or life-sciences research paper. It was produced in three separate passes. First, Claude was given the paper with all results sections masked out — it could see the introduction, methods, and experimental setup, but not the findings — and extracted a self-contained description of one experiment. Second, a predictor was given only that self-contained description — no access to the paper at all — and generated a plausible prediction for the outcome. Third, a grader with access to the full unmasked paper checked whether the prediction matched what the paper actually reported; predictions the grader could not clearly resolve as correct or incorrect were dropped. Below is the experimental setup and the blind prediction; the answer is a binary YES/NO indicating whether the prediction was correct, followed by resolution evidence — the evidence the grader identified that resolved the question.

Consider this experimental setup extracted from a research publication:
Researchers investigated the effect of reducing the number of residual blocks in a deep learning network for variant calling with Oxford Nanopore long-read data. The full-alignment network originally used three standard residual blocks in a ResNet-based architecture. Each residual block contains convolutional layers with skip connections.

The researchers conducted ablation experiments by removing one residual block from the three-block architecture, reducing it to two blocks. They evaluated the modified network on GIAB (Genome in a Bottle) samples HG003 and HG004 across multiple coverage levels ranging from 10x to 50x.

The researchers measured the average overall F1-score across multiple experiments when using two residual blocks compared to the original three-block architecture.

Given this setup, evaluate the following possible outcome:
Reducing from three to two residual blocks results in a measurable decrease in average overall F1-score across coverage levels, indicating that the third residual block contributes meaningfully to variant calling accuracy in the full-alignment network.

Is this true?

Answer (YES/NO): YES